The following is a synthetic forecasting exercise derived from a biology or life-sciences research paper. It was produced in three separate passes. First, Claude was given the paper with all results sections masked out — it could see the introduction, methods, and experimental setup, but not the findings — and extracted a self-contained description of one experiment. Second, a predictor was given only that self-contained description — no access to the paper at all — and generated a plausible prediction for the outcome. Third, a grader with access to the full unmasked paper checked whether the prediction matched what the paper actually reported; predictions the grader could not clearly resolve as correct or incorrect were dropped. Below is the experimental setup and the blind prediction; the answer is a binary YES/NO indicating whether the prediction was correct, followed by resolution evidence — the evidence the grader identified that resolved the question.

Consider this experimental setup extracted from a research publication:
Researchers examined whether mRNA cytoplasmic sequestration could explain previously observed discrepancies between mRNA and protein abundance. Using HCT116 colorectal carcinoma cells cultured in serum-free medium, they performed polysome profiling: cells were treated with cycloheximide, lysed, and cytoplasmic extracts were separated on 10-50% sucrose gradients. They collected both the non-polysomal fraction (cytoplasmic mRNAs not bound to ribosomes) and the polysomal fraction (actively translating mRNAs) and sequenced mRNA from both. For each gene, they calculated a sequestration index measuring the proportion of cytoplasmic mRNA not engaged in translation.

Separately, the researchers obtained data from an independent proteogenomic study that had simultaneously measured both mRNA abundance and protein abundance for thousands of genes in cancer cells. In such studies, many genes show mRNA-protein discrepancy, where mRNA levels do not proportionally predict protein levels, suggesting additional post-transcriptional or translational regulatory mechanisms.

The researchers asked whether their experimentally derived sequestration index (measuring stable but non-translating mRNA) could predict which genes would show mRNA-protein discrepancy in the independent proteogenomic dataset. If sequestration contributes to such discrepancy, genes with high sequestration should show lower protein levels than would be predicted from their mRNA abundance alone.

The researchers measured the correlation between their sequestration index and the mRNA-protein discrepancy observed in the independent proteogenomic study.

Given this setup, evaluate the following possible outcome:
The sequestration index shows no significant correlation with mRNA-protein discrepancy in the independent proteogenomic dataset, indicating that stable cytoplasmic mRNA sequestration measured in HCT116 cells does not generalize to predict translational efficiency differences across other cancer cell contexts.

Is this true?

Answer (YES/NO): NO